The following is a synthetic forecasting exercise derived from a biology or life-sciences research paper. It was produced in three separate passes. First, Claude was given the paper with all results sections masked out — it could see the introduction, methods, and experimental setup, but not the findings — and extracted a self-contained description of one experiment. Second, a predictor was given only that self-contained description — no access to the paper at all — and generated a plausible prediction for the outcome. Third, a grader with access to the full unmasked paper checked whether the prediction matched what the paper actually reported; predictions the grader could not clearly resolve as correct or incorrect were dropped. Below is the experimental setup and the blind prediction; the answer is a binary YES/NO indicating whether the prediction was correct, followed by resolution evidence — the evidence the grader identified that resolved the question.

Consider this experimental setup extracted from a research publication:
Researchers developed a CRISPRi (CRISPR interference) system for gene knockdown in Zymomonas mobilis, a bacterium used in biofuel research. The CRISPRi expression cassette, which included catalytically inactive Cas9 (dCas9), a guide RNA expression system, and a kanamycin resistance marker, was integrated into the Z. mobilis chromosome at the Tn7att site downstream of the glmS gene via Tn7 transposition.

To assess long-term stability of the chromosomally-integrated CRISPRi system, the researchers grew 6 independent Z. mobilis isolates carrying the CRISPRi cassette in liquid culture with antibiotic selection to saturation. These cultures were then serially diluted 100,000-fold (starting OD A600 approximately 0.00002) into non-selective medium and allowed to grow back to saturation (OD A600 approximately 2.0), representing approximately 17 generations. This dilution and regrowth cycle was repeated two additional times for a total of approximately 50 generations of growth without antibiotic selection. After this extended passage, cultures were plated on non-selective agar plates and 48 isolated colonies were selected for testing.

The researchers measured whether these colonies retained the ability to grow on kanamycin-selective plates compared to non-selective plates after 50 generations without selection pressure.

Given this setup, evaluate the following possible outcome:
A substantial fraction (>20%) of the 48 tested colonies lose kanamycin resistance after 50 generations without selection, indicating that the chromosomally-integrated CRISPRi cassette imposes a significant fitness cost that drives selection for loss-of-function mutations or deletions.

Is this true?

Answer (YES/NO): NO